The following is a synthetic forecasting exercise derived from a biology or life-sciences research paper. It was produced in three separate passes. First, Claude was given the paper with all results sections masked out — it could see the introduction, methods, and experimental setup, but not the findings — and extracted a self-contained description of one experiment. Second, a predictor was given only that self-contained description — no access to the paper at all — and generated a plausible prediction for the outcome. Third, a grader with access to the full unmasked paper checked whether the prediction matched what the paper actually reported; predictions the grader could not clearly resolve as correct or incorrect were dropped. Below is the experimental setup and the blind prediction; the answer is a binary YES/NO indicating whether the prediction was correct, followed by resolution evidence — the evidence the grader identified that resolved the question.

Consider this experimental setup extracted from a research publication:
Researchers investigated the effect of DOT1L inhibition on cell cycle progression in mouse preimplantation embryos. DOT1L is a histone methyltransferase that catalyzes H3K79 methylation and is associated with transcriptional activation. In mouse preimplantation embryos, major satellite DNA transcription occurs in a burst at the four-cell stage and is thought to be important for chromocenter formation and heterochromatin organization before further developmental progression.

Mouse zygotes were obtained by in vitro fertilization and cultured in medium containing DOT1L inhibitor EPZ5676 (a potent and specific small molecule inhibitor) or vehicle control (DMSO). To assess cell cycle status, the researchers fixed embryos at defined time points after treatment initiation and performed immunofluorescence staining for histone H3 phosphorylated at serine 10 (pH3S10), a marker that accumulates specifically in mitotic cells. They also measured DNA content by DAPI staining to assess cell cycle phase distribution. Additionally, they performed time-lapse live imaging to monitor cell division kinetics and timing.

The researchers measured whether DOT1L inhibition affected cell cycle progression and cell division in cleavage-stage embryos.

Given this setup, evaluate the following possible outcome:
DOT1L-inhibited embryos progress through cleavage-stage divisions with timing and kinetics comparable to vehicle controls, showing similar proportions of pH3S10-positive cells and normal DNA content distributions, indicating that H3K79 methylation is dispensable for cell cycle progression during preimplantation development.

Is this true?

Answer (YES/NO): NO